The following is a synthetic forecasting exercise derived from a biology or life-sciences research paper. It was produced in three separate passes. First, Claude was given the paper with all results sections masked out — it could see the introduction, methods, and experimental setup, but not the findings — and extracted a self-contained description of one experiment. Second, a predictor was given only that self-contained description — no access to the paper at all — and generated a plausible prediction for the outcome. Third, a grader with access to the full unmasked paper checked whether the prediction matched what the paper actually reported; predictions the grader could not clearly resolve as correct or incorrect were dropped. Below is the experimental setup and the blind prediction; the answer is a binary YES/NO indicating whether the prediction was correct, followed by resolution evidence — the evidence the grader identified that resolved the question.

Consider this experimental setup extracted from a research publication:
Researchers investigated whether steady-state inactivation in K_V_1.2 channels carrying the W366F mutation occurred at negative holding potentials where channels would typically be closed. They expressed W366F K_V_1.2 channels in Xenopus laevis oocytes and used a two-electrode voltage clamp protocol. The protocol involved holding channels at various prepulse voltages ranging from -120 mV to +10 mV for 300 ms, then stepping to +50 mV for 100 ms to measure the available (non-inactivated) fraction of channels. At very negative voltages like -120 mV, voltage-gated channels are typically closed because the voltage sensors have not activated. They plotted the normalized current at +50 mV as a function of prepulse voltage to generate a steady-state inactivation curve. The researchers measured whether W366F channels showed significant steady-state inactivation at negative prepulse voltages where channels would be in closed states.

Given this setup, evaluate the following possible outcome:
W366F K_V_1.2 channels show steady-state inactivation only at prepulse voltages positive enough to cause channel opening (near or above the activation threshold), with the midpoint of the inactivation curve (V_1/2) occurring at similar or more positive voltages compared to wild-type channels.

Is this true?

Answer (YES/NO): NO